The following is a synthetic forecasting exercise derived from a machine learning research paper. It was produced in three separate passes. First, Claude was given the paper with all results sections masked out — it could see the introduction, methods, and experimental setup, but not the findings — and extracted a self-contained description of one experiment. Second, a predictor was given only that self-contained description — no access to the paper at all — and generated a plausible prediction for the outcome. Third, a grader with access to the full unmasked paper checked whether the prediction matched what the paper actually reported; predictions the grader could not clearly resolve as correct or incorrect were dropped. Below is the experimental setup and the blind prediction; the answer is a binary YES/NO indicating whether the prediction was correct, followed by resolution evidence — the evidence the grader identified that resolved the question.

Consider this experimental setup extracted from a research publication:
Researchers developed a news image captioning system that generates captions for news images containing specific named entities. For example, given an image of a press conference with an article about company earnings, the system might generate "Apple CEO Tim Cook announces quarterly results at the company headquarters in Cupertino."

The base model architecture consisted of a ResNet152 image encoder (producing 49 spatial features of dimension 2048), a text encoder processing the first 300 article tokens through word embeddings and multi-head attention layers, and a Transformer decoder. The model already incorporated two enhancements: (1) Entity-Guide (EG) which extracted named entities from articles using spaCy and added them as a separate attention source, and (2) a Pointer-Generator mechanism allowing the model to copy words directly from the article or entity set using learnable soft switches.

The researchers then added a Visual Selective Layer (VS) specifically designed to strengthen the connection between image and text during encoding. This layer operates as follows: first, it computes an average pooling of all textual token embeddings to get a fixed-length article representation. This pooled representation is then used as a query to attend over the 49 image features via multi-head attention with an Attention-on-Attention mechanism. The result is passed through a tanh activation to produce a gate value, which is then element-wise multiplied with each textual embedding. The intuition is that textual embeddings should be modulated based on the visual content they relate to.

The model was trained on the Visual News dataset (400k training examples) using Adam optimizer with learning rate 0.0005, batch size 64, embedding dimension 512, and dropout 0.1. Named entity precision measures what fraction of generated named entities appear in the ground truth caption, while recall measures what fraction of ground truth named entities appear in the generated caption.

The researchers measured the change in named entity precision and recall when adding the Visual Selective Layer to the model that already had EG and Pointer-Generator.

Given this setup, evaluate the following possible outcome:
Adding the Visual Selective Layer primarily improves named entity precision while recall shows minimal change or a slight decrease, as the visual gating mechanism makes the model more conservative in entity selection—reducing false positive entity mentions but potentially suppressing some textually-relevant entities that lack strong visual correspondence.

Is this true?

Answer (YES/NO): NO